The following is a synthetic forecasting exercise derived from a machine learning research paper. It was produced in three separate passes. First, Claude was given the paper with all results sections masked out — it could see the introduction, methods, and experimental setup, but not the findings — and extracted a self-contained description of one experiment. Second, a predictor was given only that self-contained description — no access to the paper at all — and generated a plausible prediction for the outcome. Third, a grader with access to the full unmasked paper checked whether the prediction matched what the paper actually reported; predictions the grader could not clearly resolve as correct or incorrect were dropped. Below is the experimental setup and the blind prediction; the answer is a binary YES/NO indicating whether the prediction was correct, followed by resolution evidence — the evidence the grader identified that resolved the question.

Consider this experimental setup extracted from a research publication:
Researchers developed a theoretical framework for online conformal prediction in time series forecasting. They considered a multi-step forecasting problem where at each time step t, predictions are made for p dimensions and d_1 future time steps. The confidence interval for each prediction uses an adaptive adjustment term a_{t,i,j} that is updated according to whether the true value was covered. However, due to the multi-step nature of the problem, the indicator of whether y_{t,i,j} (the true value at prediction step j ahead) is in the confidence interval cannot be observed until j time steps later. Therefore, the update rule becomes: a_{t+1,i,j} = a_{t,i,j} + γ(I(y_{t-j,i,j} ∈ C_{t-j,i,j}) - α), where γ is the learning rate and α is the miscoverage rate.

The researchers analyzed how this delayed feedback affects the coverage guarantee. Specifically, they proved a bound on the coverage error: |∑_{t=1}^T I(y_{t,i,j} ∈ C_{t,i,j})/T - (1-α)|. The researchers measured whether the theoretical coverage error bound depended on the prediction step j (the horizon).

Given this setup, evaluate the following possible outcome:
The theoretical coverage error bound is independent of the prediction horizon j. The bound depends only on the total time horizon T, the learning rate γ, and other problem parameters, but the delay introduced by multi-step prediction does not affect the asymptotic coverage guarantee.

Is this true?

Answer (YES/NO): NO